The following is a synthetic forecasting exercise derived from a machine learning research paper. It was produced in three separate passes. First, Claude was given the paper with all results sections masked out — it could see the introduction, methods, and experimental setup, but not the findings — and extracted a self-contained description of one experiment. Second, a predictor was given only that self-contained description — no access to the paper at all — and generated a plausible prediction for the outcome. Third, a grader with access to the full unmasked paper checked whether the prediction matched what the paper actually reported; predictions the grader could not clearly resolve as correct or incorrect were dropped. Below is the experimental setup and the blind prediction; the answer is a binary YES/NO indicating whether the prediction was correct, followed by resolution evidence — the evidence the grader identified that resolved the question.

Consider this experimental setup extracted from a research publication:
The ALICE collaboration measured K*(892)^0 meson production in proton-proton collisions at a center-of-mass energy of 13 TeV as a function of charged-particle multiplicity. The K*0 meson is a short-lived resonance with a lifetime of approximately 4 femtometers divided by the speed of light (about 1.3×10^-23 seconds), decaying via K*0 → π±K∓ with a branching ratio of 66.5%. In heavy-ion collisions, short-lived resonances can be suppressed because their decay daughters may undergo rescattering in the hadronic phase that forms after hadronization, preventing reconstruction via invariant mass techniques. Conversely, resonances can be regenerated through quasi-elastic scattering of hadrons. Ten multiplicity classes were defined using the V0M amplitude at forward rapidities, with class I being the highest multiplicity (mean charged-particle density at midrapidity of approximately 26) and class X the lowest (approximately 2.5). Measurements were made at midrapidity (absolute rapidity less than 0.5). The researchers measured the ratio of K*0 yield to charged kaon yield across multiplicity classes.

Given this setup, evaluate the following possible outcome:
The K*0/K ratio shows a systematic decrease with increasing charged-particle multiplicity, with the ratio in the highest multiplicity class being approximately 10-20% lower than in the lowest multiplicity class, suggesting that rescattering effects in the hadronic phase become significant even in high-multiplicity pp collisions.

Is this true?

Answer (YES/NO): NO